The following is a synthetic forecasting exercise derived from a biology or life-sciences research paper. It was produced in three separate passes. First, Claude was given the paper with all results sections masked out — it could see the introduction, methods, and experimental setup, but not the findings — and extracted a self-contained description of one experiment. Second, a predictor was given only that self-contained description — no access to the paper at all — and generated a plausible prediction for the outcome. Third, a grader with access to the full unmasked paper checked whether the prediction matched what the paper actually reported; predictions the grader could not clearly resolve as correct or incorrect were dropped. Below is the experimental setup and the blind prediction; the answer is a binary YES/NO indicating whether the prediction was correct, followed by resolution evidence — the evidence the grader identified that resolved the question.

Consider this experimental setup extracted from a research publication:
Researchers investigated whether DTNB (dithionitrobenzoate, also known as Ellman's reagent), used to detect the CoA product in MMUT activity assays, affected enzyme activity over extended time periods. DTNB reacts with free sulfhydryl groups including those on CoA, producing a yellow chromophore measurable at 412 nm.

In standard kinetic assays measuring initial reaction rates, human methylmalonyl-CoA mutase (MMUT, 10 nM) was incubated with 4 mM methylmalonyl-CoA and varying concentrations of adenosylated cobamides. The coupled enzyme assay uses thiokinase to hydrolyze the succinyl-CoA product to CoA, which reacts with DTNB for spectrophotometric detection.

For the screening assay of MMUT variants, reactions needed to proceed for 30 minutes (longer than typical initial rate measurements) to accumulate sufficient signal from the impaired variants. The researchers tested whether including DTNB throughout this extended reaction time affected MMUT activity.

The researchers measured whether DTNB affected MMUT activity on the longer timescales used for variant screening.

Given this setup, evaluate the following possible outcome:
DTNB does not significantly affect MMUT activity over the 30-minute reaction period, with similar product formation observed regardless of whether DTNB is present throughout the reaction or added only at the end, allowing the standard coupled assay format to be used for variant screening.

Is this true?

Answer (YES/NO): NO